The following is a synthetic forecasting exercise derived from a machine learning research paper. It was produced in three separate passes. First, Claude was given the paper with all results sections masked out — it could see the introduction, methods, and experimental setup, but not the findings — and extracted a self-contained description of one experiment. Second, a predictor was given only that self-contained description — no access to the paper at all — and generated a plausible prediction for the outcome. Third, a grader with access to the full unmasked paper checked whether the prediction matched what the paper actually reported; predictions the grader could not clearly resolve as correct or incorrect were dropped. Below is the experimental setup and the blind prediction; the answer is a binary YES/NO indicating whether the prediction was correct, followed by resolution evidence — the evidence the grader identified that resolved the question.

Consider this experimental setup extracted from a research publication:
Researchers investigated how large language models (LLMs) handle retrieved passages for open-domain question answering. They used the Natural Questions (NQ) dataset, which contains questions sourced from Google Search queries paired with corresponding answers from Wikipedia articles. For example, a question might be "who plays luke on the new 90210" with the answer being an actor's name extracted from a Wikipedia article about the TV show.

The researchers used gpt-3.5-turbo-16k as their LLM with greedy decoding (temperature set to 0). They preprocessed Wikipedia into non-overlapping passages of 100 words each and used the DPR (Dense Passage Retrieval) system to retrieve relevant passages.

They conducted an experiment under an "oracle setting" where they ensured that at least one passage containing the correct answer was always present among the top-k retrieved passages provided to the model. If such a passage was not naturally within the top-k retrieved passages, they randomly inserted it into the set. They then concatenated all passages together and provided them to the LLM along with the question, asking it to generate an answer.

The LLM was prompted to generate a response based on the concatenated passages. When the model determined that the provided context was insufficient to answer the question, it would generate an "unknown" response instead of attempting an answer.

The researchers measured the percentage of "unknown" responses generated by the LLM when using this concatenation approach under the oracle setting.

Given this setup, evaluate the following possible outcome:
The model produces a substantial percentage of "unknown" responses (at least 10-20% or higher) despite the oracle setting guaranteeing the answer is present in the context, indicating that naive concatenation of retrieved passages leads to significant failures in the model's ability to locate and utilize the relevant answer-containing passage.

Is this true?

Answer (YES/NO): YES